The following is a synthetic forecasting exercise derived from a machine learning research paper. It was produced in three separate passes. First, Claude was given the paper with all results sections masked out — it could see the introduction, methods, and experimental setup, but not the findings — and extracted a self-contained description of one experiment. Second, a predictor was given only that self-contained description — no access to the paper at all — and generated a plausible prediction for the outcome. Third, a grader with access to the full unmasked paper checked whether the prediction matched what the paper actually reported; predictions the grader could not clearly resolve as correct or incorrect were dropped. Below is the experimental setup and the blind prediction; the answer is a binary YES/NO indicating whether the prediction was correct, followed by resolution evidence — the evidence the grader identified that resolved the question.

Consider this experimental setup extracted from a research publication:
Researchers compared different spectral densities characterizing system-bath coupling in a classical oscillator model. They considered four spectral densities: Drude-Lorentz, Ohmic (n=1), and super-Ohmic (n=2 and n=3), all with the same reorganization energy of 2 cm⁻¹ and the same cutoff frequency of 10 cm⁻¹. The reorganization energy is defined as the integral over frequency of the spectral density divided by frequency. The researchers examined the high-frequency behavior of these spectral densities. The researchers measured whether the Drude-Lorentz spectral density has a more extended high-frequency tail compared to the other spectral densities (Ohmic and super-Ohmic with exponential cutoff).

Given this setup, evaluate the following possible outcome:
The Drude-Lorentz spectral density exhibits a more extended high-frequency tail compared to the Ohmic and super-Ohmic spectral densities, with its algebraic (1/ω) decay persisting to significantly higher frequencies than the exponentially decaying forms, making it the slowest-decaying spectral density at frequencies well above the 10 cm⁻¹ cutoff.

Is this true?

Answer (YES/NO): YES